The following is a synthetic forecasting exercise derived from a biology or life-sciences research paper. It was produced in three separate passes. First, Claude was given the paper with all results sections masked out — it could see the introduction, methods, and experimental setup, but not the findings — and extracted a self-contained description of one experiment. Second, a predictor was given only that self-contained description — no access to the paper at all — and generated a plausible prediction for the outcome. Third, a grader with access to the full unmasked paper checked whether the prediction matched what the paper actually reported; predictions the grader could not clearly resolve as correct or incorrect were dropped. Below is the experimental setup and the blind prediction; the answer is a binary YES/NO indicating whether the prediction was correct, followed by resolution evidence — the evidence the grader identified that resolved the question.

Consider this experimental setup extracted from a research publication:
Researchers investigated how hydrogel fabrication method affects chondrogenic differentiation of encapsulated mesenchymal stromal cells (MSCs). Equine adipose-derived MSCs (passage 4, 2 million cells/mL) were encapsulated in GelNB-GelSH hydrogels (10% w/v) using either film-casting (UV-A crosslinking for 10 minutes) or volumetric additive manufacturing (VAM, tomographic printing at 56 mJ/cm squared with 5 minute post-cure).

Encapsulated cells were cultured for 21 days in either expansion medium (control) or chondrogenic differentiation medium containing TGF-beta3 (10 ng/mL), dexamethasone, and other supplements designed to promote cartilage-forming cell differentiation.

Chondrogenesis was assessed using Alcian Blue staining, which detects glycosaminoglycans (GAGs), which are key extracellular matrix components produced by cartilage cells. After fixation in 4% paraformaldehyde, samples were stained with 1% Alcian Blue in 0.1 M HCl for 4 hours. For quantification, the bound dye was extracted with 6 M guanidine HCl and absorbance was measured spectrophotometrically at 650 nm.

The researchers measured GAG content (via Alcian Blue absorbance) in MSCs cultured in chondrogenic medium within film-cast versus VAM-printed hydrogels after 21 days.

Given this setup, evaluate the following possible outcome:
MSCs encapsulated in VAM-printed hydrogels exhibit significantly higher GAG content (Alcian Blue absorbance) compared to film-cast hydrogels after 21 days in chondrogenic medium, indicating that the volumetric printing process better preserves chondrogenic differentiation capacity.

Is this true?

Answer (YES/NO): NO